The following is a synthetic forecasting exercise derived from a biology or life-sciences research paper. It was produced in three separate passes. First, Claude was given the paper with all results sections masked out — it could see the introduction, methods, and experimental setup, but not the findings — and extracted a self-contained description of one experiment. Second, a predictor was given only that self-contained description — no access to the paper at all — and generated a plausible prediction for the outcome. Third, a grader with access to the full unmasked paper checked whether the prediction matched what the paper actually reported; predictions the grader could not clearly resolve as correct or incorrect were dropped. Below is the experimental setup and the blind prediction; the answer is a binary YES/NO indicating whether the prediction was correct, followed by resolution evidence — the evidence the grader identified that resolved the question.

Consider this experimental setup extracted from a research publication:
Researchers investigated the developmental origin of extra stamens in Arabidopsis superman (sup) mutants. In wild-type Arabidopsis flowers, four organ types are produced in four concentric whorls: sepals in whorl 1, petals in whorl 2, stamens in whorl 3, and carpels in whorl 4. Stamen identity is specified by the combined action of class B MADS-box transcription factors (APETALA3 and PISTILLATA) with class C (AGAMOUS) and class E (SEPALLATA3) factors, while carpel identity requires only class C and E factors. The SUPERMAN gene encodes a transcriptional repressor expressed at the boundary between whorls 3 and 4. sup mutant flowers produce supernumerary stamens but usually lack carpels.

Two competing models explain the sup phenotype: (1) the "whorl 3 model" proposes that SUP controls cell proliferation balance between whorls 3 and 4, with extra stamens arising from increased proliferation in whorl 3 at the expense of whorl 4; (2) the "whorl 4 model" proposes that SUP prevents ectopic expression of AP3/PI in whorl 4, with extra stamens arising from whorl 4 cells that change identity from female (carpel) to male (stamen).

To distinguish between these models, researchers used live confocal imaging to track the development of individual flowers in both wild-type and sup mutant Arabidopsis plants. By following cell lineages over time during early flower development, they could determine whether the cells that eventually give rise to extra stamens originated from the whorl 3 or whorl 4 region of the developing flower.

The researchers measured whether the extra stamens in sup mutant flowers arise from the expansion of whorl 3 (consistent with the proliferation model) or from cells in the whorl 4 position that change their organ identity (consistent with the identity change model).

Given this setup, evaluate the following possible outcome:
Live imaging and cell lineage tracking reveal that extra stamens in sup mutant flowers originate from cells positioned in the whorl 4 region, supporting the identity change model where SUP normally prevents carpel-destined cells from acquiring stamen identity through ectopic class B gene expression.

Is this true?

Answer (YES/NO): YES